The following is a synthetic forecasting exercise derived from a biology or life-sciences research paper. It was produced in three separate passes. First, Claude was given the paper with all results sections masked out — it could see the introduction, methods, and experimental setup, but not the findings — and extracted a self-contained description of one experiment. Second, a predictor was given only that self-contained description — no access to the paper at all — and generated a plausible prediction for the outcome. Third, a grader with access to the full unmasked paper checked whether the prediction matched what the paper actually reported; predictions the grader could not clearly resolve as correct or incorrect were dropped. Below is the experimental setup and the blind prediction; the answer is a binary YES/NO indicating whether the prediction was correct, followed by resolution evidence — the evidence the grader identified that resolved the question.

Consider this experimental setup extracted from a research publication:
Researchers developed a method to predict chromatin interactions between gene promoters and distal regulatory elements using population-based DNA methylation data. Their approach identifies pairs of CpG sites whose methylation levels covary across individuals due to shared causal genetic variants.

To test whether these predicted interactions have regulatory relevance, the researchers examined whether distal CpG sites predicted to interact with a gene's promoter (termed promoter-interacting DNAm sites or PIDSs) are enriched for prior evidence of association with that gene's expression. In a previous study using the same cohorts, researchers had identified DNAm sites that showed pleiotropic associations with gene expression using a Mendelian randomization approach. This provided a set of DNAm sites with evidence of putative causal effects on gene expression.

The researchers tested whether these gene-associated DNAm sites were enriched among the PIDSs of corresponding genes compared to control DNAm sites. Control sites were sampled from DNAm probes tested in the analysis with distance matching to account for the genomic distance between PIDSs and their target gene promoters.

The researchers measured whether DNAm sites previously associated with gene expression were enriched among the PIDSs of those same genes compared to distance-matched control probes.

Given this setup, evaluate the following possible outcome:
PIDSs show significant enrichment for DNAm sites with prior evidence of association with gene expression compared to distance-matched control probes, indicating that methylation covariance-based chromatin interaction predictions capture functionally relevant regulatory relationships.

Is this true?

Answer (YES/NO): YES